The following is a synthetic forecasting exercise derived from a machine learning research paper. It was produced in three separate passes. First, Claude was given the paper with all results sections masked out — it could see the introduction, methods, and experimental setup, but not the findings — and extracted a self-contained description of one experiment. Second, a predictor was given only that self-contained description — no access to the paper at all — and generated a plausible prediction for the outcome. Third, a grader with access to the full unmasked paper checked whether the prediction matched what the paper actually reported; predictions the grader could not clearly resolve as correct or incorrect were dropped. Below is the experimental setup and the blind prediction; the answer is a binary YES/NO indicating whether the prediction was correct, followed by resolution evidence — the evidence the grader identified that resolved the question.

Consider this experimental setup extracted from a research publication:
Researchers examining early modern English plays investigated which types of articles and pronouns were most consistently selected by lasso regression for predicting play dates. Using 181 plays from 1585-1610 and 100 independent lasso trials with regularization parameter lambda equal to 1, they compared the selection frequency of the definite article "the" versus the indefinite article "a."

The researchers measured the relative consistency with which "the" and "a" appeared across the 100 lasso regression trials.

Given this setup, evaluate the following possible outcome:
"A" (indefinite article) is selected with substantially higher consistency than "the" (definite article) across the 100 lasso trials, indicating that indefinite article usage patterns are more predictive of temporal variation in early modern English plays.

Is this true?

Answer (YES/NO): YES